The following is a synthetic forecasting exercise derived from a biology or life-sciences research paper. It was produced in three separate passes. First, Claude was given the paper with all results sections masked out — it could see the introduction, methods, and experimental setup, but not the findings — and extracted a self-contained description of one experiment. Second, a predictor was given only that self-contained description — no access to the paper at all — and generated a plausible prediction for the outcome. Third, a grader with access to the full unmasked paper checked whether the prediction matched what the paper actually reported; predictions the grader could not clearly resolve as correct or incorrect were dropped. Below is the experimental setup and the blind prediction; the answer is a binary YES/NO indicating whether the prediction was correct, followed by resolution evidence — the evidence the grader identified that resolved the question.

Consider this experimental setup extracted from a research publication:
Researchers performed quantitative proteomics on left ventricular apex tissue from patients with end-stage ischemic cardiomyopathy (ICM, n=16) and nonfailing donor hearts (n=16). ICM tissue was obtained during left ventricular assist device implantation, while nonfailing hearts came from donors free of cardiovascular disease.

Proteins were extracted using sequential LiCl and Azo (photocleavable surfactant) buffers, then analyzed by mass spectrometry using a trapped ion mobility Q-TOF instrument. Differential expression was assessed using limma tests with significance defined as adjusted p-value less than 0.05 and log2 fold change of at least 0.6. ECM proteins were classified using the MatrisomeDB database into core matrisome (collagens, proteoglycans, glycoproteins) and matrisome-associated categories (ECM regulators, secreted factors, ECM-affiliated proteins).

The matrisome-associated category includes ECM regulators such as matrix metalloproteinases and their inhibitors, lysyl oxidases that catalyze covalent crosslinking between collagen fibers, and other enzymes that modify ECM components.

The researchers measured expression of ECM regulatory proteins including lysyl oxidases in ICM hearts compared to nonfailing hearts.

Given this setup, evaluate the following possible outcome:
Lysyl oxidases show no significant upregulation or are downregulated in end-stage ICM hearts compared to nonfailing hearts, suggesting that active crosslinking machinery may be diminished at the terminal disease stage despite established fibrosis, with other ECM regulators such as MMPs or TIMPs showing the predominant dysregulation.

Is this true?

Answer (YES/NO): NO